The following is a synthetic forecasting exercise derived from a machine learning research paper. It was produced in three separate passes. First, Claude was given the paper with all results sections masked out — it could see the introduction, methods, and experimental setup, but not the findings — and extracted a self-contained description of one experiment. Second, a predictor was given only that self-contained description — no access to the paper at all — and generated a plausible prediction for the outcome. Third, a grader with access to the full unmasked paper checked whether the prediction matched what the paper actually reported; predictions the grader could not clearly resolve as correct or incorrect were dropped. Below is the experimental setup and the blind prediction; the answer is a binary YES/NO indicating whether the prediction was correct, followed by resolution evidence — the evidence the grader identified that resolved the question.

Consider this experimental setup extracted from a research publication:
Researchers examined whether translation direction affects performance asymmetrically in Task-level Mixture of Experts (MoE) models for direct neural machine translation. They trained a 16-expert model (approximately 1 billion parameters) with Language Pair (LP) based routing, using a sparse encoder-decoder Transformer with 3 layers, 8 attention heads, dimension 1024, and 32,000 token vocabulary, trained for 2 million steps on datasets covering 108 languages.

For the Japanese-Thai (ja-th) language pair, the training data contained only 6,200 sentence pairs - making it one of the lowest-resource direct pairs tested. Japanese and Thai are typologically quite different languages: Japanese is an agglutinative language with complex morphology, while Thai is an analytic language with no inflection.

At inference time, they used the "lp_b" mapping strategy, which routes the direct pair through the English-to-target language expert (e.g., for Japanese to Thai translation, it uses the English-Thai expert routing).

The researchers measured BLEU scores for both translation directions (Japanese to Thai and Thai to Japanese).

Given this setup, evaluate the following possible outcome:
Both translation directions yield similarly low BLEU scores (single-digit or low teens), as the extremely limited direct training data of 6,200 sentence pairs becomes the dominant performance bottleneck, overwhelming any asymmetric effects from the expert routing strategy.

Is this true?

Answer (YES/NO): NO